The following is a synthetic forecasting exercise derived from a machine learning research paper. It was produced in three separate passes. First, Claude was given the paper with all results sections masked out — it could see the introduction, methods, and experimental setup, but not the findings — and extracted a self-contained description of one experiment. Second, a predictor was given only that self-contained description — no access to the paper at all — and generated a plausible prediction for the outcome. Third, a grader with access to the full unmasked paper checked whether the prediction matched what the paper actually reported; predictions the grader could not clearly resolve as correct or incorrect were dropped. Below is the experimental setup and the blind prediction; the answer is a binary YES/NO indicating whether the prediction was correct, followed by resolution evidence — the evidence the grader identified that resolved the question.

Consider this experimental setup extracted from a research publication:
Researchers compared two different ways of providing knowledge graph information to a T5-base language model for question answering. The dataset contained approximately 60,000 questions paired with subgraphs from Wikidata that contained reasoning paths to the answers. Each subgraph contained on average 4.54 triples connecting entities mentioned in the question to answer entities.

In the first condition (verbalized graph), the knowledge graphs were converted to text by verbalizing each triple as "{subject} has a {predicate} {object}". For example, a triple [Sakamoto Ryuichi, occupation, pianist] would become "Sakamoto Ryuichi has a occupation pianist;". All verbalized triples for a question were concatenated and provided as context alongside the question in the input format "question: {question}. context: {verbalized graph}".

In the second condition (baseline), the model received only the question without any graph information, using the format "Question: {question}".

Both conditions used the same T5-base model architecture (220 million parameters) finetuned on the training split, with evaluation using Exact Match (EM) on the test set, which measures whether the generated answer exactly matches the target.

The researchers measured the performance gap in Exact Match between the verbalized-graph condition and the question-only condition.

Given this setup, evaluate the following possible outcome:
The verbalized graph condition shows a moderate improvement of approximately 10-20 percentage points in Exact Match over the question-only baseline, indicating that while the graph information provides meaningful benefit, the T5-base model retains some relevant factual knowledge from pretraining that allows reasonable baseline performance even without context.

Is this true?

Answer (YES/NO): NO